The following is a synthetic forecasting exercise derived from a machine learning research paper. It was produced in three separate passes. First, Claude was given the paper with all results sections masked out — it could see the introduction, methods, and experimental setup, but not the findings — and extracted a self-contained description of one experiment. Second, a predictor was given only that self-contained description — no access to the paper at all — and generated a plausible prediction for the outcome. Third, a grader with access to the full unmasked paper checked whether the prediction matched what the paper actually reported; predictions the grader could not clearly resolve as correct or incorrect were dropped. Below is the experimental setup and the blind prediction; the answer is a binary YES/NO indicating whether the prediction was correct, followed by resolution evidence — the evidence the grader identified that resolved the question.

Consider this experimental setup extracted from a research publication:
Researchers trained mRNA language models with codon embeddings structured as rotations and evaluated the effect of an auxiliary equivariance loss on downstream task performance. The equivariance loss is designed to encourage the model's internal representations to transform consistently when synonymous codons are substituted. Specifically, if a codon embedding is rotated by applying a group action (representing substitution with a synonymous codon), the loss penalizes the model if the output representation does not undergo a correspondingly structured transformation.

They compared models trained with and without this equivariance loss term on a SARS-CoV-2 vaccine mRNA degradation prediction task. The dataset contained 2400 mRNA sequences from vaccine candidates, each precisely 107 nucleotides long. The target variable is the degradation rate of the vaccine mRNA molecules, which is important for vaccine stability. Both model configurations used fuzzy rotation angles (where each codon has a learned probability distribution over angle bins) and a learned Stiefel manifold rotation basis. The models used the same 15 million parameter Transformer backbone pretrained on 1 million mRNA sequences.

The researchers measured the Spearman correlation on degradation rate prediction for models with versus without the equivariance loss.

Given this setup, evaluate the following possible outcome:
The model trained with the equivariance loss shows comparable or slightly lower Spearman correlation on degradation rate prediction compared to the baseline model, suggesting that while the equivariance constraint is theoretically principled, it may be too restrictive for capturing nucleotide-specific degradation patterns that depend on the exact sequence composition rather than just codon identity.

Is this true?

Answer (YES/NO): NO